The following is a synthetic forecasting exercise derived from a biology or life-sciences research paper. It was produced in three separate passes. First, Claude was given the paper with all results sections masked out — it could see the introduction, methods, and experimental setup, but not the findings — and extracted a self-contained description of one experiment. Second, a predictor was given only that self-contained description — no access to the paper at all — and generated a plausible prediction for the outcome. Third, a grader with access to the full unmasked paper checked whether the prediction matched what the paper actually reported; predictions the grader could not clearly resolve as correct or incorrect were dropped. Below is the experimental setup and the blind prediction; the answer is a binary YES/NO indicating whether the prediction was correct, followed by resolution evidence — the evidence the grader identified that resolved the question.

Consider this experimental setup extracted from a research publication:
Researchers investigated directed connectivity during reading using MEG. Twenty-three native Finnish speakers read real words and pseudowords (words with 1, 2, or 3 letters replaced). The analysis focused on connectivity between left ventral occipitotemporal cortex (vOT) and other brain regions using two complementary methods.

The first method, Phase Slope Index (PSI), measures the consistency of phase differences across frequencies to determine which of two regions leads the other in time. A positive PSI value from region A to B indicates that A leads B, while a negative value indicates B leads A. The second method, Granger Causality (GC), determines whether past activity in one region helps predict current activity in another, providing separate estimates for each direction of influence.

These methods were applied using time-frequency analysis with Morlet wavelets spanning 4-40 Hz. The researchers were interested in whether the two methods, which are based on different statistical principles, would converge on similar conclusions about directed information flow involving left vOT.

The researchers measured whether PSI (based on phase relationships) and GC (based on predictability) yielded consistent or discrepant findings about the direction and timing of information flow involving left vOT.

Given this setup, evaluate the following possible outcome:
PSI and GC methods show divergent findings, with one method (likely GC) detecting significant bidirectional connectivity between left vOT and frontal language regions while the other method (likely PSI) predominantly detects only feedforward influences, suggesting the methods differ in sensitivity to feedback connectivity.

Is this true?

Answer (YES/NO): NO